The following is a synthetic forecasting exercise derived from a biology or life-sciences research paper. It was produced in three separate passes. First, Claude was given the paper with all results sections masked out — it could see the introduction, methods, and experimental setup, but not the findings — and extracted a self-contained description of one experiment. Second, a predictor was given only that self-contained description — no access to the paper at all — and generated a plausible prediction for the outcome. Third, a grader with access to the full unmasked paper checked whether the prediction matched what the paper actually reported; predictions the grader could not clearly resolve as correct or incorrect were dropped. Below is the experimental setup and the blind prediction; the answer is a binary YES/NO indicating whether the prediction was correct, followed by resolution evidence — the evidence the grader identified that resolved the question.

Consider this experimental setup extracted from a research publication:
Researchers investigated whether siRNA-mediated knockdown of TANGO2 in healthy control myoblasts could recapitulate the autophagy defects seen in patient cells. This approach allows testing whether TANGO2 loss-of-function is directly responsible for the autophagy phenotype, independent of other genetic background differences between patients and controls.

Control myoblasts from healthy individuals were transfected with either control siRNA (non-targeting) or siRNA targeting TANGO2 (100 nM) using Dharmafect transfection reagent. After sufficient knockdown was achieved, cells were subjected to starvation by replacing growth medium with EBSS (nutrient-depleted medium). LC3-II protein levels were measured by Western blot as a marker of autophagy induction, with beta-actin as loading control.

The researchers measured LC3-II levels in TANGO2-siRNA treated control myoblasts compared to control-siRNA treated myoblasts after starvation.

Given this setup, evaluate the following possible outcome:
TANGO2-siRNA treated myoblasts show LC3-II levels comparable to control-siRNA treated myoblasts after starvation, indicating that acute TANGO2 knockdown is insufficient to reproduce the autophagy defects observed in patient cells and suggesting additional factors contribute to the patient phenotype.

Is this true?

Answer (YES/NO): NO